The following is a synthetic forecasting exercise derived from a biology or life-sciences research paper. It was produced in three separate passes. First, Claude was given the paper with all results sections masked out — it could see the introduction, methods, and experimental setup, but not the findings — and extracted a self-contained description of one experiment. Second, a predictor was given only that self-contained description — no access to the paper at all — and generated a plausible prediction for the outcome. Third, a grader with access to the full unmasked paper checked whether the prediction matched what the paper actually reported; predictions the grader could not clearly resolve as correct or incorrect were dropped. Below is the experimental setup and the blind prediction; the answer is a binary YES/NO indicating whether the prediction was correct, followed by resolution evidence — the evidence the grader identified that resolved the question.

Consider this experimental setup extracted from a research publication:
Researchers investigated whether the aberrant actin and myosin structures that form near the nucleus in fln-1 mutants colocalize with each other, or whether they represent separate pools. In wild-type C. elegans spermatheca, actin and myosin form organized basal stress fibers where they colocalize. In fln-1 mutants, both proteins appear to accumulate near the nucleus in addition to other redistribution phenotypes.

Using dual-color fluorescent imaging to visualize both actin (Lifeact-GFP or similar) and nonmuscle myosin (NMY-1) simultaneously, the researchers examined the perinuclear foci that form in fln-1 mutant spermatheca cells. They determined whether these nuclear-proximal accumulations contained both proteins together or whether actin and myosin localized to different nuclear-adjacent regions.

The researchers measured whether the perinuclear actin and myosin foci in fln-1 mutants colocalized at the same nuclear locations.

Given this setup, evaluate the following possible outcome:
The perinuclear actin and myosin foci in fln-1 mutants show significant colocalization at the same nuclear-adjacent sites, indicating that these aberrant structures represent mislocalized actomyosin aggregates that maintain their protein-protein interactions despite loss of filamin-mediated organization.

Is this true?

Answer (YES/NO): YES